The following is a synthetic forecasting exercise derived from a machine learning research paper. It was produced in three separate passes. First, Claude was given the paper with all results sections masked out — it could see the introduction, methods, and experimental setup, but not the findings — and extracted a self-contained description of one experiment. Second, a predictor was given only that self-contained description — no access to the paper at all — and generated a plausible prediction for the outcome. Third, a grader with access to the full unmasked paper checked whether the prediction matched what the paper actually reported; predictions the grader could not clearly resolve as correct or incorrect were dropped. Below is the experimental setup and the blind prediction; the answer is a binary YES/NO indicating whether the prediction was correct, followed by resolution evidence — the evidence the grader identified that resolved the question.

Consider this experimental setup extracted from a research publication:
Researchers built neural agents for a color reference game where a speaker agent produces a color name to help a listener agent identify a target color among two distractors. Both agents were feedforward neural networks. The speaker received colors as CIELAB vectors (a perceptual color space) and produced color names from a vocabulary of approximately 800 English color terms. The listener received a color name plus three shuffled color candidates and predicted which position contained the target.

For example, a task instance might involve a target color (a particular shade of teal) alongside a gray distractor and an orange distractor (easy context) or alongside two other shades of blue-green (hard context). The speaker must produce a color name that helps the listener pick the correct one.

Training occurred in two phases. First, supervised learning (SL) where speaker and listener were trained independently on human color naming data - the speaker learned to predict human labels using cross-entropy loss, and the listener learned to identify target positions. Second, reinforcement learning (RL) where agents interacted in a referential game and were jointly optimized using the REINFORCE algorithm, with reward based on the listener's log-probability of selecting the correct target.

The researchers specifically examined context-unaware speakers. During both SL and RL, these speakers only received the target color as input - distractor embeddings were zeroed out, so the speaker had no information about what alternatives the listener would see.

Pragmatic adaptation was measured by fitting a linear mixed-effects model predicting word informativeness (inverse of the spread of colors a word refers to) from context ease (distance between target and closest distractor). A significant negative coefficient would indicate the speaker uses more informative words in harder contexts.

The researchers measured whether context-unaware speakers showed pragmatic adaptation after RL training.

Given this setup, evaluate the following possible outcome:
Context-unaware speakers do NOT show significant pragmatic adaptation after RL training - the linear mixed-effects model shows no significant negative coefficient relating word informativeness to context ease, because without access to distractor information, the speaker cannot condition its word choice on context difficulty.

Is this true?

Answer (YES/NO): YES